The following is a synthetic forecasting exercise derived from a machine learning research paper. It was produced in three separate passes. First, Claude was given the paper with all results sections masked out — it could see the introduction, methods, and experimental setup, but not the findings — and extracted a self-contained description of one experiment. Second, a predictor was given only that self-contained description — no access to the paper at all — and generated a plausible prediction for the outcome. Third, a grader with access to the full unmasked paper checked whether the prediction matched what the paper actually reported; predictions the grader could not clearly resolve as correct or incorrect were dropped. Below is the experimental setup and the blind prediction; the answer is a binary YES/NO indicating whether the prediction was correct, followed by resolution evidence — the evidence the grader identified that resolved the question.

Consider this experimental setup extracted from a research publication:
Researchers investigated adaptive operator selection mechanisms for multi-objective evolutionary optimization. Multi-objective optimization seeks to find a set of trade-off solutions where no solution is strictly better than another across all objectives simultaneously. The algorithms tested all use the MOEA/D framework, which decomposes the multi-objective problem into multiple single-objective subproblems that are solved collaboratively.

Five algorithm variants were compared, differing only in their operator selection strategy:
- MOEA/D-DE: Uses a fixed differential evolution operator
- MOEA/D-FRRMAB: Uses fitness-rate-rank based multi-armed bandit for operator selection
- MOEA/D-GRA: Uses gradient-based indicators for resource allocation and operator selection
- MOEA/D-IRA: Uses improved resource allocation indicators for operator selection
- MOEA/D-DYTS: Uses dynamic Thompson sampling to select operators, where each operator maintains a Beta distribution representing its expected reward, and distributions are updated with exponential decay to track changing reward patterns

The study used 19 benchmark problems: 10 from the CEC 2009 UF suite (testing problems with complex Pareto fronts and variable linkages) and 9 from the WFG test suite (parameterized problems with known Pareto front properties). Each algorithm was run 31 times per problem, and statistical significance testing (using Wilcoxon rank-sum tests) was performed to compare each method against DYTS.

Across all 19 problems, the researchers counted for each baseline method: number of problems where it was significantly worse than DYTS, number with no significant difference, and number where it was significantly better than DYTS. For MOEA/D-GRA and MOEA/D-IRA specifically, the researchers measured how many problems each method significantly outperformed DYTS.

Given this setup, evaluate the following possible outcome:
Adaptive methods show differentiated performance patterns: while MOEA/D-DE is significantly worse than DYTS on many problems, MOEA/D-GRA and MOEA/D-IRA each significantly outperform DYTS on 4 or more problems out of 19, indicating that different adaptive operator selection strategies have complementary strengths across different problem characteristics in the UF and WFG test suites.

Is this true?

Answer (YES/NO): NO